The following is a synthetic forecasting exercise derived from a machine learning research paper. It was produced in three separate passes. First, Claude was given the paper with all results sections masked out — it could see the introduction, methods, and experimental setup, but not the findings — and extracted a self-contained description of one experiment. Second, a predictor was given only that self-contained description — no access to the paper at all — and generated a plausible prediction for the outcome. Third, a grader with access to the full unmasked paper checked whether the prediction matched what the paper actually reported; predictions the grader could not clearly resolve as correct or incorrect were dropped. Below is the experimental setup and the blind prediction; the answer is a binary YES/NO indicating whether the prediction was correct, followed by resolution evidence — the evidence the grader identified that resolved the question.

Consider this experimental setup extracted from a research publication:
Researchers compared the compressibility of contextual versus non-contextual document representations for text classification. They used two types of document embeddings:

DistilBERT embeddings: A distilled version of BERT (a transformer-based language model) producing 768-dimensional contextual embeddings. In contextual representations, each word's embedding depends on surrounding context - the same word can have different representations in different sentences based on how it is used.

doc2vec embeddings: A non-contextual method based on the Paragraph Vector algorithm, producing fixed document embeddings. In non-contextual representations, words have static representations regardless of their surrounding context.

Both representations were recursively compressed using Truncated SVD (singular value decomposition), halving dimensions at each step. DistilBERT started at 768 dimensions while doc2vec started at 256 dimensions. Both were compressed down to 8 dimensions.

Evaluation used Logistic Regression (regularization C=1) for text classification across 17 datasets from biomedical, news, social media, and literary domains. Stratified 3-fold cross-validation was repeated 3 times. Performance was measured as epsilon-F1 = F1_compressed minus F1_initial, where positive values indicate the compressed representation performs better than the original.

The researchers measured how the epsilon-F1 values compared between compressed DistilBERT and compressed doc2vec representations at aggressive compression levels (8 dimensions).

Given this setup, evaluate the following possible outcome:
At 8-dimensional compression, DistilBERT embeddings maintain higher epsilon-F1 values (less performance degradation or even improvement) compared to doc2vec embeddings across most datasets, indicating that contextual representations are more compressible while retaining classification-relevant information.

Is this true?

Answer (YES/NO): NO